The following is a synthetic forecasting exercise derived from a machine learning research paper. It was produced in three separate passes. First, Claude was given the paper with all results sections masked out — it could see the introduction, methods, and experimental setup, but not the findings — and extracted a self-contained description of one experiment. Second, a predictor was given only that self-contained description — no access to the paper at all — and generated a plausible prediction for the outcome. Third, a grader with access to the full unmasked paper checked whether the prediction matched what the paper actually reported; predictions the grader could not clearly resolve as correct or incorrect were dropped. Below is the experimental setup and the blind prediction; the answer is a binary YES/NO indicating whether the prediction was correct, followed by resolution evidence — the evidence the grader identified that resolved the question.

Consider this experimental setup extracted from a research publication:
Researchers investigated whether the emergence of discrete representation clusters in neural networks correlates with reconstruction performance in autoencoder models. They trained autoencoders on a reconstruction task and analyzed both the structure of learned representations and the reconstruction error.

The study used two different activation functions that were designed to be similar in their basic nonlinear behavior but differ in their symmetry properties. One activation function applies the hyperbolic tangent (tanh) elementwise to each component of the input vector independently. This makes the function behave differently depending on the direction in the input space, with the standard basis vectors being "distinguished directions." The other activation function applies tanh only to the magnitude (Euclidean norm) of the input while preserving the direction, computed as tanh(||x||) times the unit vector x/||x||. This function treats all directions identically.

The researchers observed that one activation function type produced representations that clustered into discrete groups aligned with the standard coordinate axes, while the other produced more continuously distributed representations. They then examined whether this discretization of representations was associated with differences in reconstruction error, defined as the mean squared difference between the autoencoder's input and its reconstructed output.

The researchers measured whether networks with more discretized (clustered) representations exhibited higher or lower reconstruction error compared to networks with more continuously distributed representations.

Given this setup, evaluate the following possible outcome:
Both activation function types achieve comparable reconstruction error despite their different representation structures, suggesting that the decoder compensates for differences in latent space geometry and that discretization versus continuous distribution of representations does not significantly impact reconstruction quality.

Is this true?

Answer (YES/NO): NO